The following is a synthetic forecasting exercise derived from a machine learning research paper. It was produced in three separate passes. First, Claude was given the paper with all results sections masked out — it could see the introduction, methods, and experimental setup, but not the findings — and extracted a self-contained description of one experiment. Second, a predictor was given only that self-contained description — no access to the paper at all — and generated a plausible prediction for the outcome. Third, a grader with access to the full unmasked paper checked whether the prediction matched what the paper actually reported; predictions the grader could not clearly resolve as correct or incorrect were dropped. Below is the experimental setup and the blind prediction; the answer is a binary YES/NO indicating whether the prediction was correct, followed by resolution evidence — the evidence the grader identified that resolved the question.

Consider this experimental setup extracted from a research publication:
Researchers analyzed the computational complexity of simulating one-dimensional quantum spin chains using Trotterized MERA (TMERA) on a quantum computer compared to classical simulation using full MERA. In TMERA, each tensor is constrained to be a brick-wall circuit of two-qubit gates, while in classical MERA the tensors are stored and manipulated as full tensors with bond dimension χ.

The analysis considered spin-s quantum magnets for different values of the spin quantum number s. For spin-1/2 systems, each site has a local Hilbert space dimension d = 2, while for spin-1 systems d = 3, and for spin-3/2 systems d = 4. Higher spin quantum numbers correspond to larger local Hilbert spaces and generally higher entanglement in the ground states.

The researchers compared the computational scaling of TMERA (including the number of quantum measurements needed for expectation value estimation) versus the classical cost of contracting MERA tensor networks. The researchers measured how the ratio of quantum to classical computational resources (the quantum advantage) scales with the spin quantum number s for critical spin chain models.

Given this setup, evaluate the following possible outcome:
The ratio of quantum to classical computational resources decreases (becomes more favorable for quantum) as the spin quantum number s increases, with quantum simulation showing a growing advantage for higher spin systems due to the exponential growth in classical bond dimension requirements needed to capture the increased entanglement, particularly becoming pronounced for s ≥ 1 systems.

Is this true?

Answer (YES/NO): YES